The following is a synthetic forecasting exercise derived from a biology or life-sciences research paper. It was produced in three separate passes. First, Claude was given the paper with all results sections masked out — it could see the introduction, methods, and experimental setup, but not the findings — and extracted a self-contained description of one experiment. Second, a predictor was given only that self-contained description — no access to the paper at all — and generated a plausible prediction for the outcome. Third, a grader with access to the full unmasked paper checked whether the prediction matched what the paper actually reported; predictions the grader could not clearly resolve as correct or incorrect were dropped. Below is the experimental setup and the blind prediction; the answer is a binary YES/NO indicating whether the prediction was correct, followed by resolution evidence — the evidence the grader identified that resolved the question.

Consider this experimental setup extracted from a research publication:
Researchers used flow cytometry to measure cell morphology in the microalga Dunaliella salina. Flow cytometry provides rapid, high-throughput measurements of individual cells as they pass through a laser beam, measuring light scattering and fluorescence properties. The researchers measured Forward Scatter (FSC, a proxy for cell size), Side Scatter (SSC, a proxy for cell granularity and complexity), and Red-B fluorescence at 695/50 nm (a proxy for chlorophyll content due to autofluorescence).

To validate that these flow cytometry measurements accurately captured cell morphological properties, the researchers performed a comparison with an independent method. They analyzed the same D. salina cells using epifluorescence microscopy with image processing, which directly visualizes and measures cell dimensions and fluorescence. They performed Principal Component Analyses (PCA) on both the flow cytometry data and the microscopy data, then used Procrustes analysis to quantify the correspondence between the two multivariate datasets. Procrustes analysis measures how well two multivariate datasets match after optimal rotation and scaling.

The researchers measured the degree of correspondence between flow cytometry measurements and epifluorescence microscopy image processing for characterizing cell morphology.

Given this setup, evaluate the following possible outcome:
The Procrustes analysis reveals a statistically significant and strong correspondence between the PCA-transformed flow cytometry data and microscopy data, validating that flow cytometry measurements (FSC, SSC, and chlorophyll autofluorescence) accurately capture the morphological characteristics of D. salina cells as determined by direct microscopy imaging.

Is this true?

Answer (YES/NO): YES